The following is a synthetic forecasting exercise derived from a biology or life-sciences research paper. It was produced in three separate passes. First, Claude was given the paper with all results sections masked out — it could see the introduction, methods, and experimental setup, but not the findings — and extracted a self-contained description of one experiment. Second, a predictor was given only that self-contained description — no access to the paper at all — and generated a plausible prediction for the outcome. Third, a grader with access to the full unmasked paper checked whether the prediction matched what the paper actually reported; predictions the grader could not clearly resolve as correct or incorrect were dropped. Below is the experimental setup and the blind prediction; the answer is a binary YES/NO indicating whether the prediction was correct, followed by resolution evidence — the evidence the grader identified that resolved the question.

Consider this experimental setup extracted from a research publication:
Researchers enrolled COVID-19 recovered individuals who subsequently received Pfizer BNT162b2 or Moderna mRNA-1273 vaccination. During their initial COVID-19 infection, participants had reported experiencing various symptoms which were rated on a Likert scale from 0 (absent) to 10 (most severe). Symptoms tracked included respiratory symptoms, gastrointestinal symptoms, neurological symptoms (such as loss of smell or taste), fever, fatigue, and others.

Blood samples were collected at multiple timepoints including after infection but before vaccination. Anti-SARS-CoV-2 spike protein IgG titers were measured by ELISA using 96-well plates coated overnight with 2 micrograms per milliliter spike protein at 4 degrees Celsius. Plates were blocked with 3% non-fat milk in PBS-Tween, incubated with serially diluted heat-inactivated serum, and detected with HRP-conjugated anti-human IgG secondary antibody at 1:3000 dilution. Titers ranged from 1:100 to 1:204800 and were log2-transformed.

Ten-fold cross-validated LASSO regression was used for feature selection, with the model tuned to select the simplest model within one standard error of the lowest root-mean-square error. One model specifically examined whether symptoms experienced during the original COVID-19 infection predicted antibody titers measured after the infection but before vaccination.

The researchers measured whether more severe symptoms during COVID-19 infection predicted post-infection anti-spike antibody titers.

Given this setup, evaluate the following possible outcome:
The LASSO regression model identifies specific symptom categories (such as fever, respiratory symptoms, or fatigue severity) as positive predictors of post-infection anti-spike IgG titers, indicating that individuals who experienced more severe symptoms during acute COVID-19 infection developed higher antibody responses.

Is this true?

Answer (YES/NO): YES